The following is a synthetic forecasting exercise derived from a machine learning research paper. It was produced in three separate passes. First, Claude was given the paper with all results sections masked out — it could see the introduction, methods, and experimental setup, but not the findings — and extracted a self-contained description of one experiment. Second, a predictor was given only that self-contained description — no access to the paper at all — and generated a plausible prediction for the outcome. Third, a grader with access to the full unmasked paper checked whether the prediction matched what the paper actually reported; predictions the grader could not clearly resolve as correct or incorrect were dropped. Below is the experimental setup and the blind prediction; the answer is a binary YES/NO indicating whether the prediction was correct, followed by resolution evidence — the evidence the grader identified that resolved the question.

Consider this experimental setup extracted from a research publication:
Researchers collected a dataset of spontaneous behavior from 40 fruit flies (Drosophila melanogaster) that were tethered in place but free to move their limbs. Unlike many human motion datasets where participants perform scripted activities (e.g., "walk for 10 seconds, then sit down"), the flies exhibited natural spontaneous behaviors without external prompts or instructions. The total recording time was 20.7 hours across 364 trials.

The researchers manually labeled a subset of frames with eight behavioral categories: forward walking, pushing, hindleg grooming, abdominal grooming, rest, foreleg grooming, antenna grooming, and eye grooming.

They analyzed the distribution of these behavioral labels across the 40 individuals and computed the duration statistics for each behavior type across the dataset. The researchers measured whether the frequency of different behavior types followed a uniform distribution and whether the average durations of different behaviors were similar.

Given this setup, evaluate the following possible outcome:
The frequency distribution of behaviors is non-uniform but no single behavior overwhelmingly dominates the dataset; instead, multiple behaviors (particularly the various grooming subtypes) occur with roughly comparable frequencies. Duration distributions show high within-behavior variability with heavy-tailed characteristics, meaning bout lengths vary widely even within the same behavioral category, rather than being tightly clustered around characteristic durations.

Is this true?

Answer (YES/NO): NO